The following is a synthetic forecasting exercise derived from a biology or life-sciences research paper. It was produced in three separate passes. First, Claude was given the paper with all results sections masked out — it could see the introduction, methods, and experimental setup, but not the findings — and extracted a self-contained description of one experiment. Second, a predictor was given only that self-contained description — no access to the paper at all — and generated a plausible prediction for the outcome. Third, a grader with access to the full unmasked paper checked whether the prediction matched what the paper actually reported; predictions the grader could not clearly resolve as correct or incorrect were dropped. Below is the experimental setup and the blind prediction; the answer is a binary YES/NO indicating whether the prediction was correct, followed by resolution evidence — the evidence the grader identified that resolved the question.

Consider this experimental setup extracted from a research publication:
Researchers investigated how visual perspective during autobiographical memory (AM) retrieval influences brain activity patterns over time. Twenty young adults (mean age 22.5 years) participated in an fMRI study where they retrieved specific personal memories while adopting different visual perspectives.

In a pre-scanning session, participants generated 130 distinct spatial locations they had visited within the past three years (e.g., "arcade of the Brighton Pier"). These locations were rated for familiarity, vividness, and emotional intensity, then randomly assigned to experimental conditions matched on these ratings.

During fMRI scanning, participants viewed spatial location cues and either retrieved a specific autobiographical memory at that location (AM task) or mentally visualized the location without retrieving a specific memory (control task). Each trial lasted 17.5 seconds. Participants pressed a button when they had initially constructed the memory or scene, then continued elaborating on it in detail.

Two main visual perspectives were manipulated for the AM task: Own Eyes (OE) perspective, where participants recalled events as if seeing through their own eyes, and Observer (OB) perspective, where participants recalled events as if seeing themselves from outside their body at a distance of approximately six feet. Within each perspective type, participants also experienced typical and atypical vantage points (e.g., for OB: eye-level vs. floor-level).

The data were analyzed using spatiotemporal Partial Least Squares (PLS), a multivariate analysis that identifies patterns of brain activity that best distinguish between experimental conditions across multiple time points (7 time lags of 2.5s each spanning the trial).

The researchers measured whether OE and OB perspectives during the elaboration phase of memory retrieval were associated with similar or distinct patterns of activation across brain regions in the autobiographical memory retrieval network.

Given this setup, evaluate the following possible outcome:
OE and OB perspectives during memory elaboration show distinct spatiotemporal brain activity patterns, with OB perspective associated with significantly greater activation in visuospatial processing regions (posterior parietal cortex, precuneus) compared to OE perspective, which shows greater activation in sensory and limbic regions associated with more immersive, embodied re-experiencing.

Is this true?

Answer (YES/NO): NO